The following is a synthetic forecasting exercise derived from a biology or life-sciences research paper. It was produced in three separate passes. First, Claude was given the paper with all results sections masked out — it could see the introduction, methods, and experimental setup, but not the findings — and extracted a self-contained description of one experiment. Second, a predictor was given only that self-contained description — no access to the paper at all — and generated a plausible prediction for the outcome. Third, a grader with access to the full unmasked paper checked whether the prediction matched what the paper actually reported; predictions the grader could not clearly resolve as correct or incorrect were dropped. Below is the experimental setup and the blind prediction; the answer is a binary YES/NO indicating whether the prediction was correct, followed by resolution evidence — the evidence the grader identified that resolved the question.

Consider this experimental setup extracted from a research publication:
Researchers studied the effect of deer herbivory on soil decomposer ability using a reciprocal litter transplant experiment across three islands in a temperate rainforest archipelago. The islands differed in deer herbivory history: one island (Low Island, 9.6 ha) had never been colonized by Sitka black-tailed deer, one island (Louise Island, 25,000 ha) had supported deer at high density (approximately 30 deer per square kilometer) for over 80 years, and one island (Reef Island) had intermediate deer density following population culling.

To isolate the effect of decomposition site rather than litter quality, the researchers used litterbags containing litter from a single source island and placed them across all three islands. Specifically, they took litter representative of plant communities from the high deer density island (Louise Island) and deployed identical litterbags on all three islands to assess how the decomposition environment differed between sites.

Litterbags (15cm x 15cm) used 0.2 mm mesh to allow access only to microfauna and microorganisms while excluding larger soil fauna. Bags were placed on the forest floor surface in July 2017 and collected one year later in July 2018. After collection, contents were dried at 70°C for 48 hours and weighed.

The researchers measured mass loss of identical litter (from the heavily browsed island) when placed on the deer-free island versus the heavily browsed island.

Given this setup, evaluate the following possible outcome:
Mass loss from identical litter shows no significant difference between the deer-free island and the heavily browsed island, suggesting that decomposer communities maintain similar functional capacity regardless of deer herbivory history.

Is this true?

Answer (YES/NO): NO